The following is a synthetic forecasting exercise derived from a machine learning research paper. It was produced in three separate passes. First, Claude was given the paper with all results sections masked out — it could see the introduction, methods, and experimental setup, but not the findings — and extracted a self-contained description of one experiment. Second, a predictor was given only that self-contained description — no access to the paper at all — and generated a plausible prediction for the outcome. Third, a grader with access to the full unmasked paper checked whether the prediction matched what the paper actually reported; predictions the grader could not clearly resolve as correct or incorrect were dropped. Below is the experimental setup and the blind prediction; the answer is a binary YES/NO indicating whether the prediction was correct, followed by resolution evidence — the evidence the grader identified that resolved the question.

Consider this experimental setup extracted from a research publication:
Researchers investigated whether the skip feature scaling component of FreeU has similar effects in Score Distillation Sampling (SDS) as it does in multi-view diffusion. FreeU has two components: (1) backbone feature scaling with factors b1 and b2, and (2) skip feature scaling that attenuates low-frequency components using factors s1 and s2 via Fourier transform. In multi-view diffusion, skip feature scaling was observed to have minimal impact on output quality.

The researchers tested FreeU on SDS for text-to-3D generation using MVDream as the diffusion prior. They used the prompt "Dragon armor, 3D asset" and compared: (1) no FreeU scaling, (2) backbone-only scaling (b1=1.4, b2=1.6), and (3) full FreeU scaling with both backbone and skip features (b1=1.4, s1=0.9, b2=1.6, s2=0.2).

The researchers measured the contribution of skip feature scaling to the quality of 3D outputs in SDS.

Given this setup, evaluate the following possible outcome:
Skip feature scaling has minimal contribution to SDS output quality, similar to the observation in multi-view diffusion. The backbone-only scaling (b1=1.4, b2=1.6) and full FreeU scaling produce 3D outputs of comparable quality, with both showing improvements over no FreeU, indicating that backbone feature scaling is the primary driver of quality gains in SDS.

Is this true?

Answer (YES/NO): YES